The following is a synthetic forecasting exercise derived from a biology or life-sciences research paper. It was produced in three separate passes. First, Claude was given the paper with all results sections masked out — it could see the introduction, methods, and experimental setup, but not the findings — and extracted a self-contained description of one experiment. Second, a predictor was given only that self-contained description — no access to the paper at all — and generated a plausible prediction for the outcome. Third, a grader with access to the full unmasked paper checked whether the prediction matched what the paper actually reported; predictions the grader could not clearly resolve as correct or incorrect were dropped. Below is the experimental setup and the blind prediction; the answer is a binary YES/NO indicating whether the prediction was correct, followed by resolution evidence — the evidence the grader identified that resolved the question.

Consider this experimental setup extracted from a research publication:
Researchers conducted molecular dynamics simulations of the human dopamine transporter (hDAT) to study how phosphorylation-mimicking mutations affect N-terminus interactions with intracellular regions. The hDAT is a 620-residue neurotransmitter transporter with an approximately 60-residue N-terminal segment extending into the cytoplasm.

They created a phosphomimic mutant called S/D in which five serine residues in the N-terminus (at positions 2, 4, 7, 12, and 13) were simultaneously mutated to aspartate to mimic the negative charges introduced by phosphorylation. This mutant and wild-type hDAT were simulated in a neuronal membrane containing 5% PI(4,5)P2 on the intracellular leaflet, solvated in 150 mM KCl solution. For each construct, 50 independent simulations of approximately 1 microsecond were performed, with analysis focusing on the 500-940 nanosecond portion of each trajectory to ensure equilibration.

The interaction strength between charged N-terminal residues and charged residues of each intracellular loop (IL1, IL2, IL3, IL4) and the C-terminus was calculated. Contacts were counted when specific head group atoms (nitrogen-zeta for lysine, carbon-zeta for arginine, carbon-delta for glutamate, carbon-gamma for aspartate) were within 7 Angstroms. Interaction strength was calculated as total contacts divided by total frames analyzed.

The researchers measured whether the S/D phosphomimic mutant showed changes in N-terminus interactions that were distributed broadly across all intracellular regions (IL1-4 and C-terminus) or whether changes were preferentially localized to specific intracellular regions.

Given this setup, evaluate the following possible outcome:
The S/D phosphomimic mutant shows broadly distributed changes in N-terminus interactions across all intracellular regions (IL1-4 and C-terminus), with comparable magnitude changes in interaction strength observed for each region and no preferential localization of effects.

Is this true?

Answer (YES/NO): NO